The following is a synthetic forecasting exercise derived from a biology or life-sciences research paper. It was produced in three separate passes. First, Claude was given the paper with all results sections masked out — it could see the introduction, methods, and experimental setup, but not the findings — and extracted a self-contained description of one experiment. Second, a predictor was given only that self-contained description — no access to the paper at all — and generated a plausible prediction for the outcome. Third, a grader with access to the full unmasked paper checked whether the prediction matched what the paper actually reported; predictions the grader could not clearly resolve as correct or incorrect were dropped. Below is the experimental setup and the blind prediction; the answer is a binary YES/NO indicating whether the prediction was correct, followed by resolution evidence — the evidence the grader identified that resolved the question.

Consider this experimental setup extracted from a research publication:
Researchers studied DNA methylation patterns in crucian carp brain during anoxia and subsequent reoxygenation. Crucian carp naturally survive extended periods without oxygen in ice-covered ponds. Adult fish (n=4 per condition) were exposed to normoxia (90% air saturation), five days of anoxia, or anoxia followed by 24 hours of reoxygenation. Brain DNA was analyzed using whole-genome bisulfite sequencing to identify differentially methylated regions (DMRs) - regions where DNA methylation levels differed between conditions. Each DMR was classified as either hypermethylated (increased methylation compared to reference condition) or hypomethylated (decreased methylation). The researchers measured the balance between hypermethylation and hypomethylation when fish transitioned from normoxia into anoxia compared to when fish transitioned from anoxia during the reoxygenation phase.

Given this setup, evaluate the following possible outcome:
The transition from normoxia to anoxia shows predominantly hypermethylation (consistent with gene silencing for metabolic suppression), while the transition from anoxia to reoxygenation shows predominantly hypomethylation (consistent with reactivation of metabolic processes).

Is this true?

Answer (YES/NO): NO